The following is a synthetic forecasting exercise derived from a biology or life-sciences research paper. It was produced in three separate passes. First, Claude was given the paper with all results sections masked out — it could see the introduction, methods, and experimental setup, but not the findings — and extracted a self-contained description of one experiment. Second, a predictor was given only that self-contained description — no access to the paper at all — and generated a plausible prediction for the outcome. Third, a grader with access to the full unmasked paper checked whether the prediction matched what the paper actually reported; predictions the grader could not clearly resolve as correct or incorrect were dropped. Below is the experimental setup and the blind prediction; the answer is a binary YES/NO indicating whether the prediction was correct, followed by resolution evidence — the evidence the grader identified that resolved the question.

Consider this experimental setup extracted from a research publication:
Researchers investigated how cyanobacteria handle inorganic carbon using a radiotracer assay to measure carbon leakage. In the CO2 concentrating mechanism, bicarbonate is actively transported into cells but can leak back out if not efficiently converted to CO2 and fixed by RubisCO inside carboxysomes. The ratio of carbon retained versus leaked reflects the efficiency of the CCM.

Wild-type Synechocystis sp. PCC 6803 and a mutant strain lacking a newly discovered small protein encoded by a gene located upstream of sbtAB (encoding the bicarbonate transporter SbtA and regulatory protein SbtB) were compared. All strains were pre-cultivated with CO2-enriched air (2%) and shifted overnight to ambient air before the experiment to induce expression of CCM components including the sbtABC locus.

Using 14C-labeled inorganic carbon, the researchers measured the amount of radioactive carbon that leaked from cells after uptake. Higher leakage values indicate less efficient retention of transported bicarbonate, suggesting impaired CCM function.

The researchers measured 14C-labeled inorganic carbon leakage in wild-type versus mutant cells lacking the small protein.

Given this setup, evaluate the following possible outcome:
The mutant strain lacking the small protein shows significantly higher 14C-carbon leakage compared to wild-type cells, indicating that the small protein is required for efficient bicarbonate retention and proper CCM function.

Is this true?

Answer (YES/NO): YES